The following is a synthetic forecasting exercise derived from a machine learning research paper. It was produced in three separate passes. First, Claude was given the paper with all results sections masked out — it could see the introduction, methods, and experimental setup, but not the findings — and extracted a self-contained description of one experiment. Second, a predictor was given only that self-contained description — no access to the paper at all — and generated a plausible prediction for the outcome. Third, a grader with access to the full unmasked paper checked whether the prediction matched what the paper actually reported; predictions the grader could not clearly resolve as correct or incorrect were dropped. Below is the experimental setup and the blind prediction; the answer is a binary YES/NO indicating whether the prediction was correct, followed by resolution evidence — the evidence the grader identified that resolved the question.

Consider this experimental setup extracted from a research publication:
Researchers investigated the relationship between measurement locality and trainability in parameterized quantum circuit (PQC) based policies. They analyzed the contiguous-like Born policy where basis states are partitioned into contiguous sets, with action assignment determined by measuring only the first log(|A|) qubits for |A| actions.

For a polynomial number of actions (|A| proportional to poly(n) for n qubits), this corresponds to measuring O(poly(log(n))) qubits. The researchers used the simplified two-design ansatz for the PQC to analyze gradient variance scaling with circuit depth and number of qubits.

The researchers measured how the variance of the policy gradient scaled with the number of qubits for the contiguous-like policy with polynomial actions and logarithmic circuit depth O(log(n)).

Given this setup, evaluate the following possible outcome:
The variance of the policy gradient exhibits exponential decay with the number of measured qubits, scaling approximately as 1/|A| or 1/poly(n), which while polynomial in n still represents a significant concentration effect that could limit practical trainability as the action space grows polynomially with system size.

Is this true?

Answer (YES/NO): NO